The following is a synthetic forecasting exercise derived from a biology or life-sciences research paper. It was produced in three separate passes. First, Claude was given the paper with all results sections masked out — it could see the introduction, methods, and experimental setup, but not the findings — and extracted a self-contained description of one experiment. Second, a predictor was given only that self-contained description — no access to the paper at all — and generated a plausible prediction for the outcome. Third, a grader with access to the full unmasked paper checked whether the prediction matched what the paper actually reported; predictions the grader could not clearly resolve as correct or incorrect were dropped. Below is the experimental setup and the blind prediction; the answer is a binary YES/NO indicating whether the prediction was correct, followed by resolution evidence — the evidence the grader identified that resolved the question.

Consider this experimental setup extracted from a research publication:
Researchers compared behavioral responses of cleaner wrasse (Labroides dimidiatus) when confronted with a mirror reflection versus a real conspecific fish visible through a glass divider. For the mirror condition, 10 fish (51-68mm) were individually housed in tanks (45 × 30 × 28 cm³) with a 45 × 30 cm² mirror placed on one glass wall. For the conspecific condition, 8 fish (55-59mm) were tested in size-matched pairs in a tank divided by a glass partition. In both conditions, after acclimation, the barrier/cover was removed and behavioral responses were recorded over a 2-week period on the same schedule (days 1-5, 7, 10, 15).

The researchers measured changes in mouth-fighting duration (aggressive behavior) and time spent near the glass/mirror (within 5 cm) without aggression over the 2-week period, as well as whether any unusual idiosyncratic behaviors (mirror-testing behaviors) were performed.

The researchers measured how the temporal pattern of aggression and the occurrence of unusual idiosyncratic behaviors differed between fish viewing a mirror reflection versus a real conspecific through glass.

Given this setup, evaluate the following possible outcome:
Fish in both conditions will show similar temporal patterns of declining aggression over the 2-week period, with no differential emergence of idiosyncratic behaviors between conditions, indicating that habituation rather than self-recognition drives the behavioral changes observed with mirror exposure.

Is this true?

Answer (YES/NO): NO